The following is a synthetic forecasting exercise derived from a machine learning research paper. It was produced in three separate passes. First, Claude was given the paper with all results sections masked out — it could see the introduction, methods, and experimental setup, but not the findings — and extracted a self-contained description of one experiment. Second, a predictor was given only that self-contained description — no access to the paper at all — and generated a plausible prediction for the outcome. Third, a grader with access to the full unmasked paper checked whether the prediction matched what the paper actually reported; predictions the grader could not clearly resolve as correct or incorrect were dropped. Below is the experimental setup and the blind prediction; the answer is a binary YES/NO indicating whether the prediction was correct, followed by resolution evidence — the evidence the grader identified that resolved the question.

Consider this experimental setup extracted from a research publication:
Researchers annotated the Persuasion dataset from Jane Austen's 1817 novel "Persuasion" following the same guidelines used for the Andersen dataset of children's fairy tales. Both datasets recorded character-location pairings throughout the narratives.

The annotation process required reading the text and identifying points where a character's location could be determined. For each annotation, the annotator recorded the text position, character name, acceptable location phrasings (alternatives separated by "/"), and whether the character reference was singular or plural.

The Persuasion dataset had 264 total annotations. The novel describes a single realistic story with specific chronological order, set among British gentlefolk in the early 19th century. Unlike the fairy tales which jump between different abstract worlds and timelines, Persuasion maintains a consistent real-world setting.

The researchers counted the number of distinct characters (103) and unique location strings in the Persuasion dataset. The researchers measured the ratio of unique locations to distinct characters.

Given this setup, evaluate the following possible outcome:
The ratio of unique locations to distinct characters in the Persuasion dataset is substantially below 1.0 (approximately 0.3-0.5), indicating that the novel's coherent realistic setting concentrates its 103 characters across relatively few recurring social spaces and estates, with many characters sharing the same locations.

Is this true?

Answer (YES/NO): YES